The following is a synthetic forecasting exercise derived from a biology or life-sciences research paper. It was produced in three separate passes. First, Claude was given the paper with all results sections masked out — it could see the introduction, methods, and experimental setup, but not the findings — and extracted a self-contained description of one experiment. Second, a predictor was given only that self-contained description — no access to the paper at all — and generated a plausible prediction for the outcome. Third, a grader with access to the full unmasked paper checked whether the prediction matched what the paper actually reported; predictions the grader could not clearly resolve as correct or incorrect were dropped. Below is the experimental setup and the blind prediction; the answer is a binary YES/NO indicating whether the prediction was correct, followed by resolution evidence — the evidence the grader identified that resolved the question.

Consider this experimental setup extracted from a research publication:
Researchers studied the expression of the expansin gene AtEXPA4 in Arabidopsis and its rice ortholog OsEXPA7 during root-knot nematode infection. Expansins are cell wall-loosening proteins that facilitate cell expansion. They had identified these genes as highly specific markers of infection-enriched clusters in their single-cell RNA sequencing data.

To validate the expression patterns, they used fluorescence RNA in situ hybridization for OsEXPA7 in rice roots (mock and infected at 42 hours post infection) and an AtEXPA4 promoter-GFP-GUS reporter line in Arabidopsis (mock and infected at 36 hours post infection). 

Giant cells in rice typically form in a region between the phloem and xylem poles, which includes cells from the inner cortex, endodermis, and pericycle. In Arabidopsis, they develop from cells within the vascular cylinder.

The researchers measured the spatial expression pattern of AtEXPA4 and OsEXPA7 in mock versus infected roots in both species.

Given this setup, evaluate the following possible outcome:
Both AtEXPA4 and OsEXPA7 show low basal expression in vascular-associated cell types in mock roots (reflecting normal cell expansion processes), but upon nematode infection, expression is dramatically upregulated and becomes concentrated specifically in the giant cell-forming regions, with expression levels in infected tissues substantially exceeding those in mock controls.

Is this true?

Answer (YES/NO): NO